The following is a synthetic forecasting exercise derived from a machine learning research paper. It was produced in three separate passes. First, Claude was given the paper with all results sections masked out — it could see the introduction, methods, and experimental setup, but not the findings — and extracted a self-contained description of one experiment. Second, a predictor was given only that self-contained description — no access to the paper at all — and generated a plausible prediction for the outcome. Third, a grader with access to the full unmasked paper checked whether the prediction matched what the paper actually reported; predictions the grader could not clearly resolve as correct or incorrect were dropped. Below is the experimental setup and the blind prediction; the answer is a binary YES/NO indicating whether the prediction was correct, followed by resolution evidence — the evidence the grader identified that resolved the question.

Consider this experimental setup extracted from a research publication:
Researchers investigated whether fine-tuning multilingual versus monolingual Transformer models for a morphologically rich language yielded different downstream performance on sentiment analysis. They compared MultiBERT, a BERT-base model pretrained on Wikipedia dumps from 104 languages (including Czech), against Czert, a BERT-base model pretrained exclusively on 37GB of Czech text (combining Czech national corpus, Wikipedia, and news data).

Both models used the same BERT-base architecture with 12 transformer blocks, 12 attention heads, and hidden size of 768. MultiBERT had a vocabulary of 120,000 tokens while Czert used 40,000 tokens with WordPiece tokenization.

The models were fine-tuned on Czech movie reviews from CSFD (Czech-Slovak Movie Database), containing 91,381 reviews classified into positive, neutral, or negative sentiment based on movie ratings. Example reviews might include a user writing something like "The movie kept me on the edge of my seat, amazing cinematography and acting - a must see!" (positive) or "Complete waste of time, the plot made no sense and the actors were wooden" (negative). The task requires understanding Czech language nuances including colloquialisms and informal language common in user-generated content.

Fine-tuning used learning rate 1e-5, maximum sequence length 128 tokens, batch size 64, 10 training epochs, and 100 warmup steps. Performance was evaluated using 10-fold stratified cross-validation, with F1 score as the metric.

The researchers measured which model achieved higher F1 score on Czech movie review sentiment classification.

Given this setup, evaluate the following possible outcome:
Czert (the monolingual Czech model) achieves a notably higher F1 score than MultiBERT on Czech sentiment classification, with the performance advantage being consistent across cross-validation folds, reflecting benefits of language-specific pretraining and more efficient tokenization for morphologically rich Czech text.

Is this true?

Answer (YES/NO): YES